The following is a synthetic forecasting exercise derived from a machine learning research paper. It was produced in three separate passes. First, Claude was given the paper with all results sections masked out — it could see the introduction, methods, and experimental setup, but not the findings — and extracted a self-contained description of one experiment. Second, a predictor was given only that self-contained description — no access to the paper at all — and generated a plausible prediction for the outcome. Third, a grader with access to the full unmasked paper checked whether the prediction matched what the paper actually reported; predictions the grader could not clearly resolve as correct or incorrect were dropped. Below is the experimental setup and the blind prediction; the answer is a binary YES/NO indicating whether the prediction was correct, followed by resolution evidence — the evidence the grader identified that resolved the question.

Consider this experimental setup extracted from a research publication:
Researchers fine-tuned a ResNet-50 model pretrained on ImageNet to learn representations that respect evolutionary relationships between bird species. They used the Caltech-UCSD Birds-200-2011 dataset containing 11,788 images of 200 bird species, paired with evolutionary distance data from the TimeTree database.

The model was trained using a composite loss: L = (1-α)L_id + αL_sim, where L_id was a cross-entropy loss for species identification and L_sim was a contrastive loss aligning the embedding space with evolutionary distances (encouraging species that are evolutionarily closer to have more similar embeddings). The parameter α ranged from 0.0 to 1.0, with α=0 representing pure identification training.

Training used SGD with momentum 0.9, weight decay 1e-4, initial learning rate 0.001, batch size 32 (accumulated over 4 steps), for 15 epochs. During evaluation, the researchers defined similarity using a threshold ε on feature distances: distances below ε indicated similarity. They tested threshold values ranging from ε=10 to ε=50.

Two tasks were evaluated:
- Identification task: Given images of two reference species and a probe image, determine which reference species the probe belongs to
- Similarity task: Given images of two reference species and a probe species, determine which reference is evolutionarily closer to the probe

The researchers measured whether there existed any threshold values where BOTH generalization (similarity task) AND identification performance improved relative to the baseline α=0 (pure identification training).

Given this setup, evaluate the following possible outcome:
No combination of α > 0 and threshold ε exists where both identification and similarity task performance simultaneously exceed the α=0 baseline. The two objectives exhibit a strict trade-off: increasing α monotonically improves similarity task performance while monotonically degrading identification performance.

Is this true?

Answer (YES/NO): NO